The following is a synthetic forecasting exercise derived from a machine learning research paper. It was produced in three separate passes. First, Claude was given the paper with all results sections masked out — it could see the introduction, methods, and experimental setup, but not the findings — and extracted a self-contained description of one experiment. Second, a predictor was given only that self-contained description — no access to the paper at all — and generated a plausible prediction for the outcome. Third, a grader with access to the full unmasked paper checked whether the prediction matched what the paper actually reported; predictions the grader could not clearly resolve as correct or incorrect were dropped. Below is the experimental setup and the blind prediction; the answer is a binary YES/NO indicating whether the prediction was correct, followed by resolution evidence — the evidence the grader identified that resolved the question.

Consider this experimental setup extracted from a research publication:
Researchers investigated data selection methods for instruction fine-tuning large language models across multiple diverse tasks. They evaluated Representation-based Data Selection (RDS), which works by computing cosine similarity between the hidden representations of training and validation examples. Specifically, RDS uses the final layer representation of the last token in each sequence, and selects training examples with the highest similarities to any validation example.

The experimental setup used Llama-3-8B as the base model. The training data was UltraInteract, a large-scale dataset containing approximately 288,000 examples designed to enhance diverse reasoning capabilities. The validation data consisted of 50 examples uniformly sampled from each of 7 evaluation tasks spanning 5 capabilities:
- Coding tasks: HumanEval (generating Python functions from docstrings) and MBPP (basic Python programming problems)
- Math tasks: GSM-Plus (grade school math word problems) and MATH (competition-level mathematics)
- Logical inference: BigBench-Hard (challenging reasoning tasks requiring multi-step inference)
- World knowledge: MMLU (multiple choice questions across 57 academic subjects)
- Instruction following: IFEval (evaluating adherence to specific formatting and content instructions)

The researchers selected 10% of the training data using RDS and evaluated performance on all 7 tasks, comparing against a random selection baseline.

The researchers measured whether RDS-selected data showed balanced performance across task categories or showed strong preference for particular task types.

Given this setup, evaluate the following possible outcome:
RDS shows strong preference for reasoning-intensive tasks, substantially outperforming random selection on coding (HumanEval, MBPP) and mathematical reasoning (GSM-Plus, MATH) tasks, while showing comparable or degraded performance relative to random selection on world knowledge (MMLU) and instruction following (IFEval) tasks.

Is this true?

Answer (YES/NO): NO